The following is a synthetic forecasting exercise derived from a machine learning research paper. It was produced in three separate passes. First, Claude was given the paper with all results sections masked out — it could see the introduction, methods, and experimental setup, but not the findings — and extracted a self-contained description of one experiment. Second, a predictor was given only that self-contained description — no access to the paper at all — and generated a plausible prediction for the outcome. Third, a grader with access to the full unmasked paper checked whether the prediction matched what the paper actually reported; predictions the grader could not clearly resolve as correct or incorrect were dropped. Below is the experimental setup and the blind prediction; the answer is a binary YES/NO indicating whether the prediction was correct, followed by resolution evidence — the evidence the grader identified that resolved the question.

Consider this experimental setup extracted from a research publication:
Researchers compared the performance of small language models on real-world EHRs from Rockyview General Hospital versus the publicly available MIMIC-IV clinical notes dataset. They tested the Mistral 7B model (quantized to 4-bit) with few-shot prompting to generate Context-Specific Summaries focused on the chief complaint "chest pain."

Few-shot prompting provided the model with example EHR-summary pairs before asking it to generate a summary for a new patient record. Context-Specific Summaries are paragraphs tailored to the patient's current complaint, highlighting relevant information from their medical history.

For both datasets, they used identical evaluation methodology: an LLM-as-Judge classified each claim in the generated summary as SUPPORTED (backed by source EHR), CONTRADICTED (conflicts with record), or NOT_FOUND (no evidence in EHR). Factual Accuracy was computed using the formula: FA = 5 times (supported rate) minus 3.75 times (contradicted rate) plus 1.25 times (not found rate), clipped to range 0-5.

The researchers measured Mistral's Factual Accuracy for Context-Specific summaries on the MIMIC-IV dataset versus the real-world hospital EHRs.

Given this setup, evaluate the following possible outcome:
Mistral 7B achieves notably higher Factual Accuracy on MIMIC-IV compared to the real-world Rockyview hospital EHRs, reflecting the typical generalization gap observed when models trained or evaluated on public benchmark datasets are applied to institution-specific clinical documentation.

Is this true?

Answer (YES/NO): YES